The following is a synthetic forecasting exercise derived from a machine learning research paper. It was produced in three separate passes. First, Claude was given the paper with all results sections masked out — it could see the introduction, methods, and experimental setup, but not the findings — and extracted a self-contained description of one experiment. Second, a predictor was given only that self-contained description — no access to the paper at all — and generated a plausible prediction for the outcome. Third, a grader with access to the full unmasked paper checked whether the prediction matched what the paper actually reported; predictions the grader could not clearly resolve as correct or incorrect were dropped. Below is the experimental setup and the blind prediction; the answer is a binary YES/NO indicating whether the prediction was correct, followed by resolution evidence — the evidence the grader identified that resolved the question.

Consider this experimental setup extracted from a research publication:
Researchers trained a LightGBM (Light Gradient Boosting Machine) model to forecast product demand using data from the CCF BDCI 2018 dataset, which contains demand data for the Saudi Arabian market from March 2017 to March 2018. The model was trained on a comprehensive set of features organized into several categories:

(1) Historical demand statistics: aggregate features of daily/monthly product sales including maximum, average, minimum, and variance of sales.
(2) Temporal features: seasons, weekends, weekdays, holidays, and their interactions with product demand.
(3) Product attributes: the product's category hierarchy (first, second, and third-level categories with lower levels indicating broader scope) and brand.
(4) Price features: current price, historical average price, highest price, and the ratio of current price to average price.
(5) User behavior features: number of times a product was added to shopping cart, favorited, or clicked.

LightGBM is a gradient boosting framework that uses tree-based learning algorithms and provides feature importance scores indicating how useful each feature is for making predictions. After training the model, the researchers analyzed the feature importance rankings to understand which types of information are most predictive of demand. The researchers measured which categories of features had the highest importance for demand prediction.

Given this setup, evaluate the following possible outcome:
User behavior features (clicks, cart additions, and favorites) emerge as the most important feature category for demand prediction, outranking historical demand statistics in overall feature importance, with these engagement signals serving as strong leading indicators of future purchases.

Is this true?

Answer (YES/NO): NO